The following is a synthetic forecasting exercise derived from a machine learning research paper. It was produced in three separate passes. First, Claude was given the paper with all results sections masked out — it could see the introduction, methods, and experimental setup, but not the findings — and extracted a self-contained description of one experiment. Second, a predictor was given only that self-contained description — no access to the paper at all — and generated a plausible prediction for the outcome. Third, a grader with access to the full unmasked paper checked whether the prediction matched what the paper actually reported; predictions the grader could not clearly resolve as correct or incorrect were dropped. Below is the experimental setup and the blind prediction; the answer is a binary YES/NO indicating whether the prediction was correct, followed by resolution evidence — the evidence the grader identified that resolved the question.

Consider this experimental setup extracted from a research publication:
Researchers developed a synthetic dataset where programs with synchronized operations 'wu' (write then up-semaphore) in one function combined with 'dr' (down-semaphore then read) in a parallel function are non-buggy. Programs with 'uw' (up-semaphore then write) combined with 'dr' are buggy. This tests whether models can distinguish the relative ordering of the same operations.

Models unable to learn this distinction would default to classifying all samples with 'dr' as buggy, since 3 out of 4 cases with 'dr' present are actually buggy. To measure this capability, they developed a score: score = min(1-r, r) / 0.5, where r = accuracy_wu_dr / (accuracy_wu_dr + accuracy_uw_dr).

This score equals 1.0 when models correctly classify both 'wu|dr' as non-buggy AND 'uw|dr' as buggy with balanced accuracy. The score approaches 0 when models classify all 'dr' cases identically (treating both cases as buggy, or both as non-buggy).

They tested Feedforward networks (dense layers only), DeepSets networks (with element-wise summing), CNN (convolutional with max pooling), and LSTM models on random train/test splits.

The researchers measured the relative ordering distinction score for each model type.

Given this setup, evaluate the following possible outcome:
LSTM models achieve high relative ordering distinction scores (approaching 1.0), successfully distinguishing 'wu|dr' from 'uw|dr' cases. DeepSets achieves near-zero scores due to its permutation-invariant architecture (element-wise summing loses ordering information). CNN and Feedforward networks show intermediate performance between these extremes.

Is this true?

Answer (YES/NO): NO